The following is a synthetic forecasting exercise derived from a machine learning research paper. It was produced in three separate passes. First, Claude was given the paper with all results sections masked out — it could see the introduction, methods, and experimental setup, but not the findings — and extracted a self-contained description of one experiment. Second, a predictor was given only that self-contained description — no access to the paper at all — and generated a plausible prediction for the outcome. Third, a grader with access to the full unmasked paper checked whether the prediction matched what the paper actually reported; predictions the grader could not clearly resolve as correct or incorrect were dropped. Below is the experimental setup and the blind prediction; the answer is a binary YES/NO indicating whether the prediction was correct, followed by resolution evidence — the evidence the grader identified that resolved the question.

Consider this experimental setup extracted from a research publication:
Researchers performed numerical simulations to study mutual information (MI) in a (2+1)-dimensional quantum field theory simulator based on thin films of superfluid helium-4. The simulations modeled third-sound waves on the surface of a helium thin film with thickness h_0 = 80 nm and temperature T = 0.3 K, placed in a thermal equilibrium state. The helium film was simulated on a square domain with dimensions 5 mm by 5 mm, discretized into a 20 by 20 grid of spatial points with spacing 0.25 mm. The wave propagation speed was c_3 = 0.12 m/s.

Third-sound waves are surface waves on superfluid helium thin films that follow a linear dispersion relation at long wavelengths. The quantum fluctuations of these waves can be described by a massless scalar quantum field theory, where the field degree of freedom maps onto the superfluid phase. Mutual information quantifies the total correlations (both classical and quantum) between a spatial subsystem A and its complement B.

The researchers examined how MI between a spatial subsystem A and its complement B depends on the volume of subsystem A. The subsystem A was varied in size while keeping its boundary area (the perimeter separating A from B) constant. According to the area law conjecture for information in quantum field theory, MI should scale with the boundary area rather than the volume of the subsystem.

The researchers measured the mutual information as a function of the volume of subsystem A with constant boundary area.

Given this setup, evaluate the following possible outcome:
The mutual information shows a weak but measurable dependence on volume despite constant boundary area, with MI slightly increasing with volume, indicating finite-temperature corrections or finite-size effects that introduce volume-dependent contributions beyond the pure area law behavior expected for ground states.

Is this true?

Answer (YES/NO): NO